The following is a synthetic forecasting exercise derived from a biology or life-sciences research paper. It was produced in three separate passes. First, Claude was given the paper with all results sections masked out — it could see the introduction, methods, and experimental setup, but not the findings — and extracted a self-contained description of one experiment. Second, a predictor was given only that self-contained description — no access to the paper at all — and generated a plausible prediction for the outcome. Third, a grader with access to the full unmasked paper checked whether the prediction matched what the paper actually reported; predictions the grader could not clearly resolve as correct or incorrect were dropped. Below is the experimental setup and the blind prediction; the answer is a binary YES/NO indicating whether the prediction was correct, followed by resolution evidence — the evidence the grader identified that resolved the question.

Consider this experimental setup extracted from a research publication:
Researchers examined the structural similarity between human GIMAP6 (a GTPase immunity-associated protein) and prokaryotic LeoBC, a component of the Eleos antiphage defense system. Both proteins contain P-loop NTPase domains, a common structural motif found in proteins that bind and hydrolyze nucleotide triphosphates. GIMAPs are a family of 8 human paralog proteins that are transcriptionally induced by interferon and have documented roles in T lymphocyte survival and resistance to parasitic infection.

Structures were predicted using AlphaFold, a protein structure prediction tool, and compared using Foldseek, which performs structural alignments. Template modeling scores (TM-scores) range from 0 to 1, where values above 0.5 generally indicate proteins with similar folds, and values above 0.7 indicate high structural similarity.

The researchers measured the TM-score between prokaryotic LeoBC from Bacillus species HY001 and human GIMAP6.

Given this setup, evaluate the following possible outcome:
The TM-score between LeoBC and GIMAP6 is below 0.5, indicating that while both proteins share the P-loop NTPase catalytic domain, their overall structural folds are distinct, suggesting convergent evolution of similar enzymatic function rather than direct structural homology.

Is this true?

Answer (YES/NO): NO